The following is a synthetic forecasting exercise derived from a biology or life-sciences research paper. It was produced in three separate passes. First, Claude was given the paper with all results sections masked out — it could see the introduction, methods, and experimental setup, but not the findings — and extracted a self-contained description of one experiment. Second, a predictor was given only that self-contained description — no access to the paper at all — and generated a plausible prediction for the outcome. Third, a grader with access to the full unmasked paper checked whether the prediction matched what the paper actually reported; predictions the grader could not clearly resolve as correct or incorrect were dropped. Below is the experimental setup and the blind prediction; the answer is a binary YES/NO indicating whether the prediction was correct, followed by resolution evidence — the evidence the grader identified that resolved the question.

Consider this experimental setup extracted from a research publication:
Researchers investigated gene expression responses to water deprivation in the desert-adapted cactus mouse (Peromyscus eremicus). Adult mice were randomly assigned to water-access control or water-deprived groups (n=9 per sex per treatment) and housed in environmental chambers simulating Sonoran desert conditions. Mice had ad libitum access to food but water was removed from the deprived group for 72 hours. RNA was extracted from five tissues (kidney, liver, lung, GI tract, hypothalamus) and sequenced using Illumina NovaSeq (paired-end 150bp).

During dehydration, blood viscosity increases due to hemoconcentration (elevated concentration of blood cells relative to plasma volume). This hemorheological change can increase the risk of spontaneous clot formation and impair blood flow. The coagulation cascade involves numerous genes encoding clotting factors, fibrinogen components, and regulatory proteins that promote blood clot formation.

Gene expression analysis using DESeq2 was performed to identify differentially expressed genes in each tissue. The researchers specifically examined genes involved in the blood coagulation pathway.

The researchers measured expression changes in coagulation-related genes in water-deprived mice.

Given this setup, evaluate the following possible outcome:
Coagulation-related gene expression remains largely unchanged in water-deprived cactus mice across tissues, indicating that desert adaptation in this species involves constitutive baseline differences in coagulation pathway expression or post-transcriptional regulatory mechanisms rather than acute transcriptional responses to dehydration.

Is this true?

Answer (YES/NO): NO